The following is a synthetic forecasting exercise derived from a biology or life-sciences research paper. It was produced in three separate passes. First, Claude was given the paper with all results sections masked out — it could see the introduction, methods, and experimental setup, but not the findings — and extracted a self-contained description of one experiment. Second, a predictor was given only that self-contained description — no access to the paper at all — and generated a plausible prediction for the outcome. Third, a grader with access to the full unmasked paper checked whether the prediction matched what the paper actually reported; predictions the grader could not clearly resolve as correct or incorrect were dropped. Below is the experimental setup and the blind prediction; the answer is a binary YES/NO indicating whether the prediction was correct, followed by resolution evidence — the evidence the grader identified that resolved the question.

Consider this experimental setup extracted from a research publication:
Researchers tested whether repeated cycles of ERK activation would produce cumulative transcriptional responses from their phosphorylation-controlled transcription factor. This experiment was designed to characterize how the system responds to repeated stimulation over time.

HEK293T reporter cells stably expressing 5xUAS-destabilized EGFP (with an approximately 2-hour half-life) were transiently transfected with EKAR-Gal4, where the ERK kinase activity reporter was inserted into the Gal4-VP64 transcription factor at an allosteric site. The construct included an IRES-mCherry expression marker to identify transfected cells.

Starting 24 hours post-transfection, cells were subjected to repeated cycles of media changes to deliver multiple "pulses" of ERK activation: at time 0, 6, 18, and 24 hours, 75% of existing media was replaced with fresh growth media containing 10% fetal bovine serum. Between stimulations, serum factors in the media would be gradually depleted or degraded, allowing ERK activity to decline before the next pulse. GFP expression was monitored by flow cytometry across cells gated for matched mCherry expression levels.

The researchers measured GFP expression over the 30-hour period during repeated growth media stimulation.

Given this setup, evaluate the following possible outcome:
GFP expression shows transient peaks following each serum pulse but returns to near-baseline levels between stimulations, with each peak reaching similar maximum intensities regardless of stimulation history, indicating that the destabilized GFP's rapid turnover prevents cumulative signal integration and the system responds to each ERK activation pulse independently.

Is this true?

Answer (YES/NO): NO